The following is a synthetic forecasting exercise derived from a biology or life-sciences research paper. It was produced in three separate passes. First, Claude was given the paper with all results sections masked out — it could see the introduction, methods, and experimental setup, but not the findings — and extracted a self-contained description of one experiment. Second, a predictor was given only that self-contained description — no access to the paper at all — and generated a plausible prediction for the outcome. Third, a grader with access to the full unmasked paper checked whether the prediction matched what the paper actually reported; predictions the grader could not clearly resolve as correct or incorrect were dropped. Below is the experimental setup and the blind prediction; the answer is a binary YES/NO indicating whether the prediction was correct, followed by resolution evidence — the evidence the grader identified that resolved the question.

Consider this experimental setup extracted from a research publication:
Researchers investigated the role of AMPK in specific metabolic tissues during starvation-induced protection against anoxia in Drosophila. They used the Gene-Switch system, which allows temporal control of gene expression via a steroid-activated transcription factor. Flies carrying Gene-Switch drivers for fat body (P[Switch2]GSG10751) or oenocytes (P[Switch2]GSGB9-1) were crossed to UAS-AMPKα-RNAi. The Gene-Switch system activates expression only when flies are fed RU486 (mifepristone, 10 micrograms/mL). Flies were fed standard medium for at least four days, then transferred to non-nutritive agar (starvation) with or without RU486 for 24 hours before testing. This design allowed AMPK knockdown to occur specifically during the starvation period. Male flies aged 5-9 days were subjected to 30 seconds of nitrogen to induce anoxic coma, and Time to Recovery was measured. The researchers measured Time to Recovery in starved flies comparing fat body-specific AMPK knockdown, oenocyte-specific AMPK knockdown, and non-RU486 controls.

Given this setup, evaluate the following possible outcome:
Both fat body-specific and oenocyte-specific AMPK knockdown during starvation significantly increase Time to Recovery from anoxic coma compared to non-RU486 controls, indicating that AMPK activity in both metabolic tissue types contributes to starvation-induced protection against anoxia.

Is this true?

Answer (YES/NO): NO